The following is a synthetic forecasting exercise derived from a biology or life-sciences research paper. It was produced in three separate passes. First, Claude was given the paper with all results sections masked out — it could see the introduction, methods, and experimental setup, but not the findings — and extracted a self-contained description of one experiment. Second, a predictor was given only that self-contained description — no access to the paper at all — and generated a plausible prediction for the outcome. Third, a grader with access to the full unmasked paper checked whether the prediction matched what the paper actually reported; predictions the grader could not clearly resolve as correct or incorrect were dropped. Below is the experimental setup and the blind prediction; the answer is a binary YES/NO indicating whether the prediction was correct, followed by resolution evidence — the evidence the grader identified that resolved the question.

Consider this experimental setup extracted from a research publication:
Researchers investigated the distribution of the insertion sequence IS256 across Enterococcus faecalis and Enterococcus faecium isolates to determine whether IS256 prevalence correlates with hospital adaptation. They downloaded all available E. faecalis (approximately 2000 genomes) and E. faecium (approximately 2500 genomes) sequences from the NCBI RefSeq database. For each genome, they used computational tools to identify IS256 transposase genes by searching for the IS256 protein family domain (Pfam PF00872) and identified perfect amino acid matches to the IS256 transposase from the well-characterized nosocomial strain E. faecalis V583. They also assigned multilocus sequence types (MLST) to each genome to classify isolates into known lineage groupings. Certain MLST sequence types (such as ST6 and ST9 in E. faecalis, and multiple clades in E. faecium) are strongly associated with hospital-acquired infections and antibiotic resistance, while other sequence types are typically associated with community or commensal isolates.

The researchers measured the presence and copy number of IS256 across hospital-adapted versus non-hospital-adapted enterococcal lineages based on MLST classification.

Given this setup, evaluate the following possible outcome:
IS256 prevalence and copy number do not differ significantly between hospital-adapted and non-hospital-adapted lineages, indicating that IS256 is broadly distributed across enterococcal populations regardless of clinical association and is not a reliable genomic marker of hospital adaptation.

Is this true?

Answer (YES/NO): NO